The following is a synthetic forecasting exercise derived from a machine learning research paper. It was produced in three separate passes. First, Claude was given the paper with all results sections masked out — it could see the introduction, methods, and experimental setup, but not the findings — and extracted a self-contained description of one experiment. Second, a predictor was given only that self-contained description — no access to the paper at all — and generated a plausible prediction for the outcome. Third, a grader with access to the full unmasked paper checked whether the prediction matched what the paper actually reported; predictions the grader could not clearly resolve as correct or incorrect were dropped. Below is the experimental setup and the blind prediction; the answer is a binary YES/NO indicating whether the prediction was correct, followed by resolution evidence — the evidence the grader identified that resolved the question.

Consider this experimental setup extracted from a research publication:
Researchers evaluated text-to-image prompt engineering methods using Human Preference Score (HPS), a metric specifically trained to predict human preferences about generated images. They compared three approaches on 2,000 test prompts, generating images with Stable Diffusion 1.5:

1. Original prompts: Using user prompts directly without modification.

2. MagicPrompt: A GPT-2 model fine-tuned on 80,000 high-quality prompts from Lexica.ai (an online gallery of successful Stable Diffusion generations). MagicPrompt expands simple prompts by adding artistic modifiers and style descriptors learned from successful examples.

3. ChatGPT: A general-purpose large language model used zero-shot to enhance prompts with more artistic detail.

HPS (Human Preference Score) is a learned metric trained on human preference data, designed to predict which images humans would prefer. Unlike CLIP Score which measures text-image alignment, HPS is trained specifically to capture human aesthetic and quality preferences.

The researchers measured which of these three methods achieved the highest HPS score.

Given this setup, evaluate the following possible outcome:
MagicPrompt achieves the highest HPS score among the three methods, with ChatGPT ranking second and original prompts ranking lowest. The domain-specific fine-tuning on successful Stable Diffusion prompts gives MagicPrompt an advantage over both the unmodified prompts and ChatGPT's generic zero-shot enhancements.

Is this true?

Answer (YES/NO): NO